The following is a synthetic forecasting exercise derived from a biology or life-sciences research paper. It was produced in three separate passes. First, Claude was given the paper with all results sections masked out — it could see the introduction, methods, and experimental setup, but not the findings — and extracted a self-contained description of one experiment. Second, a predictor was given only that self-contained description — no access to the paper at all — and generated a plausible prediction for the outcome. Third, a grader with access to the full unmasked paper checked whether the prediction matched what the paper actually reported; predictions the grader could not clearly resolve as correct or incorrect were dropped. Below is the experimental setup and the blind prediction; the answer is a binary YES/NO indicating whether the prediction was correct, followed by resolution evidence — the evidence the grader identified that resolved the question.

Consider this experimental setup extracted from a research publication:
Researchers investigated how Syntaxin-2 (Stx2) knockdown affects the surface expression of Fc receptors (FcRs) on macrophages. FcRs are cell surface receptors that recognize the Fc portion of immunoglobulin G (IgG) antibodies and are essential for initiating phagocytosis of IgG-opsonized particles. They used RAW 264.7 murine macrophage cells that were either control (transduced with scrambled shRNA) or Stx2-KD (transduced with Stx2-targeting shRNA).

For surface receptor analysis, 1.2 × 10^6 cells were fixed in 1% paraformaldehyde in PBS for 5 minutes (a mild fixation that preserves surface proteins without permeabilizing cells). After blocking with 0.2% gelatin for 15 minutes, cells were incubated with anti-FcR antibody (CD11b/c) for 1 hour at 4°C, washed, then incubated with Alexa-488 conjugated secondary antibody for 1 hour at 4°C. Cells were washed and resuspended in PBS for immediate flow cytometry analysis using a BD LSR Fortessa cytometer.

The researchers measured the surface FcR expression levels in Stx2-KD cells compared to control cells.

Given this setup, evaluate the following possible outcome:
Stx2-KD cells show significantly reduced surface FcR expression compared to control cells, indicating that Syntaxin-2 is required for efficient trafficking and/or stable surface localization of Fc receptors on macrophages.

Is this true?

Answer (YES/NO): NO